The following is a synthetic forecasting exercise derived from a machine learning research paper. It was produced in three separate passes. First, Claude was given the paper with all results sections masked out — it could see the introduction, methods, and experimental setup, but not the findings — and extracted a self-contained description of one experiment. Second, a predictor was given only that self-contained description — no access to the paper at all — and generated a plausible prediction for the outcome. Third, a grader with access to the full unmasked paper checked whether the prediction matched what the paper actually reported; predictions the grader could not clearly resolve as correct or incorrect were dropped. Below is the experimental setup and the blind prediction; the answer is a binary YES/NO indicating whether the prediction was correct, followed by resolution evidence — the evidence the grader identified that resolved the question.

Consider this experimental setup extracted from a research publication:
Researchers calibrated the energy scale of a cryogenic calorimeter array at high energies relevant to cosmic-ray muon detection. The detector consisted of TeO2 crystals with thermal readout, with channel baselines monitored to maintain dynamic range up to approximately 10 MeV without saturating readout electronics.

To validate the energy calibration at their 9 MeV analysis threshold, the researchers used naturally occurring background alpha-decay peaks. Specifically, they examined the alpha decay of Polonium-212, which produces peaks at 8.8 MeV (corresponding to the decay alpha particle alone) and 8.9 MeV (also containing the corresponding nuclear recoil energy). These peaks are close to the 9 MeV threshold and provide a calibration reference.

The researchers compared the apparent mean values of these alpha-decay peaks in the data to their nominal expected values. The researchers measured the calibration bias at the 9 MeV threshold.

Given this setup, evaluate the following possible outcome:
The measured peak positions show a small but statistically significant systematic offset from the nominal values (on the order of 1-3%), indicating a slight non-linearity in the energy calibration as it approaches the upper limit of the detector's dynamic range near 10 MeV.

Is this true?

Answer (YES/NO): NO